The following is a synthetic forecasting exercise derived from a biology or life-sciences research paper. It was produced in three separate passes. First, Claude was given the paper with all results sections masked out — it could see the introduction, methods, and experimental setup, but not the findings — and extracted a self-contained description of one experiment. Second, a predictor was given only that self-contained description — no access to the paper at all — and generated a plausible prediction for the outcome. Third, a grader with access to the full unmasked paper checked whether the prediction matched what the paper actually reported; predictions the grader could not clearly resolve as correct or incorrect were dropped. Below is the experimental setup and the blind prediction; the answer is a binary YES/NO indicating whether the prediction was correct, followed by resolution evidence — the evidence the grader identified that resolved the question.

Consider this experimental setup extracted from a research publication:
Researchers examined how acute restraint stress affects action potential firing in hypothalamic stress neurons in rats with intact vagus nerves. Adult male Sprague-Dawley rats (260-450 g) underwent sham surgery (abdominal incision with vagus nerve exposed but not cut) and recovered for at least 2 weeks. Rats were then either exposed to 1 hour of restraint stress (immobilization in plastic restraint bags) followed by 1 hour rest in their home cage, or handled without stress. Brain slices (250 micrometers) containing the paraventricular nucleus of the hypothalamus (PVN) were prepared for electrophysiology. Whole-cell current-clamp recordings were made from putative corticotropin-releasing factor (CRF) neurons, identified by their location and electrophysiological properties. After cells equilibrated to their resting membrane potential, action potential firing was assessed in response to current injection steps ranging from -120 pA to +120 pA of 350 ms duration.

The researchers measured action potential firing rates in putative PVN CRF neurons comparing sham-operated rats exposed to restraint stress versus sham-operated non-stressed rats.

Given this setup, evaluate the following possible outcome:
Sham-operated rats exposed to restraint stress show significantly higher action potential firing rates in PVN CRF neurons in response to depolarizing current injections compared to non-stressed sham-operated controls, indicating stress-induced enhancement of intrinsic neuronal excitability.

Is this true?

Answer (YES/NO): YES